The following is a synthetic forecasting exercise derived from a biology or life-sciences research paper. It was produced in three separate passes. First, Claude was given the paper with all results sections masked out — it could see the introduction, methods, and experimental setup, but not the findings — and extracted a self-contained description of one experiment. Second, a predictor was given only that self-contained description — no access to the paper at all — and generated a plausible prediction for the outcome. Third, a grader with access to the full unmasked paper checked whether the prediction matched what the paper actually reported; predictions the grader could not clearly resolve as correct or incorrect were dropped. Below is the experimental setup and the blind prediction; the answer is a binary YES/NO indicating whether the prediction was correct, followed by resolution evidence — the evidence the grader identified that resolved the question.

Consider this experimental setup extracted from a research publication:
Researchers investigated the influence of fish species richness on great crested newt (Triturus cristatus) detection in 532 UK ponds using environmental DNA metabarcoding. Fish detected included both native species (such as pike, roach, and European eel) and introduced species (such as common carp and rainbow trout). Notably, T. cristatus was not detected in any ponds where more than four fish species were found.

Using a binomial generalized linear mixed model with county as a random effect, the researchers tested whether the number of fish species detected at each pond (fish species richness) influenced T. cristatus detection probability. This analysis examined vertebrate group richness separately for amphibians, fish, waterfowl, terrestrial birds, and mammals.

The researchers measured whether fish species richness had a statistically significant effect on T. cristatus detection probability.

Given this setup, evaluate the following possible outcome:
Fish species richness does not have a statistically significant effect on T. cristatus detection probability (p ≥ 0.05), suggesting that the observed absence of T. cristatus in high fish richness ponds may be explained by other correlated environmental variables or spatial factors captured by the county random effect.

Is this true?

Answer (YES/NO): YES